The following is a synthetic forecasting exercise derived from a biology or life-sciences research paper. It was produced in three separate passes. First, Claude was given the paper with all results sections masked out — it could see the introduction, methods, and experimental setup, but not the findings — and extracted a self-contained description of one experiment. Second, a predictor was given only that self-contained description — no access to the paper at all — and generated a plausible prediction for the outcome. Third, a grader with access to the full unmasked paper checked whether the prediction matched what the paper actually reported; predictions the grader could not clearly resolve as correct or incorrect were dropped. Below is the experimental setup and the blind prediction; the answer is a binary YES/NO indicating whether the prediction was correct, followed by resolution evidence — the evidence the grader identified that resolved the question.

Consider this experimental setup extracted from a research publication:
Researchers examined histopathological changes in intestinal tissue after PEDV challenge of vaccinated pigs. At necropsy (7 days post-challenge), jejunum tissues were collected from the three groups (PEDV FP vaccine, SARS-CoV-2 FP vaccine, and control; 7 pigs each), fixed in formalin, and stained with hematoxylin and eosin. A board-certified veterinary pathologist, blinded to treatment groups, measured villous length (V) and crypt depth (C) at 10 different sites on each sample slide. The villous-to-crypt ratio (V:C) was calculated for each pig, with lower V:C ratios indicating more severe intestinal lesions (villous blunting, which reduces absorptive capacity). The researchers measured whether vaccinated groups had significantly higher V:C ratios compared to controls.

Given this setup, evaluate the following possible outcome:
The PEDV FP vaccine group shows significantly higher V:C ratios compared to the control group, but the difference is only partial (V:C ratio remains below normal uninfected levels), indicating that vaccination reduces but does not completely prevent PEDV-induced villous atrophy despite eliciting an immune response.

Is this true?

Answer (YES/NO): NO